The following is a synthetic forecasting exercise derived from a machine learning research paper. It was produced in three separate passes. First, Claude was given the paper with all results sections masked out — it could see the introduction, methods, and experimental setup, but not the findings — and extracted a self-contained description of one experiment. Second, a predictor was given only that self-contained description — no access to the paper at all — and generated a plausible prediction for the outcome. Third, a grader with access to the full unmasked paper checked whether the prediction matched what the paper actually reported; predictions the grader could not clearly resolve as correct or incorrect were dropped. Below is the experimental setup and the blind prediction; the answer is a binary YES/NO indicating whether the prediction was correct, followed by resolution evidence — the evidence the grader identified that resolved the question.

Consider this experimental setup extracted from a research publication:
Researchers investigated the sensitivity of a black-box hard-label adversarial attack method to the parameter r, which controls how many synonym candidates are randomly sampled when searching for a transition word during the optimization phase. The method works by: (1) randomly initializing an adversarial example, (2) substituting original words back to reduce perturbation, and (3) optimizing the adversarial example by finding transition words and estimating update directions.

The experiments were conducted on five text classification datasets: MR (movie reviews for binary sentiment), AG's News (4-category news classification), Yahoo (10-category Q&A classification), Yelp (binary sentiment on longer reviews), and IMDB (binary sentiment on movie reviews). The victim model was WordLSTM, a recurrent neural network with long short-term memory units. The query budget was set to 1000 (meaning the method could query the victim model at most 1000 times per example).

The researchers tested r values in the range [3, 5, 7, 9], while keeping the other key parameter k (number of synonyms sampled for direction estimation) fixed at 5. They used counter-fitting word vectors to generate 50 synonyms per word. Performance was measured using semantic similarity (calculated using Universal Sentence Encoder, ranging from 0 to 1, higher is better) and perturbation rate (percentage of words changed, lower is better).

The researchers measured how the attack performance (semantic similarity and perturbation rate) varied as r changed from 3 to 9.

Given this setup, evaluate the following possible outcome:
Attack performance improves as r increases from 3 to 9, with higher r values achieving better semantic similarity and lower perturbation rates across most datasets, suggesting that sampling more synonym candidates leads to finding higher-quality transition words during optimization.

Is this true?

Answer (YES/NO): NO